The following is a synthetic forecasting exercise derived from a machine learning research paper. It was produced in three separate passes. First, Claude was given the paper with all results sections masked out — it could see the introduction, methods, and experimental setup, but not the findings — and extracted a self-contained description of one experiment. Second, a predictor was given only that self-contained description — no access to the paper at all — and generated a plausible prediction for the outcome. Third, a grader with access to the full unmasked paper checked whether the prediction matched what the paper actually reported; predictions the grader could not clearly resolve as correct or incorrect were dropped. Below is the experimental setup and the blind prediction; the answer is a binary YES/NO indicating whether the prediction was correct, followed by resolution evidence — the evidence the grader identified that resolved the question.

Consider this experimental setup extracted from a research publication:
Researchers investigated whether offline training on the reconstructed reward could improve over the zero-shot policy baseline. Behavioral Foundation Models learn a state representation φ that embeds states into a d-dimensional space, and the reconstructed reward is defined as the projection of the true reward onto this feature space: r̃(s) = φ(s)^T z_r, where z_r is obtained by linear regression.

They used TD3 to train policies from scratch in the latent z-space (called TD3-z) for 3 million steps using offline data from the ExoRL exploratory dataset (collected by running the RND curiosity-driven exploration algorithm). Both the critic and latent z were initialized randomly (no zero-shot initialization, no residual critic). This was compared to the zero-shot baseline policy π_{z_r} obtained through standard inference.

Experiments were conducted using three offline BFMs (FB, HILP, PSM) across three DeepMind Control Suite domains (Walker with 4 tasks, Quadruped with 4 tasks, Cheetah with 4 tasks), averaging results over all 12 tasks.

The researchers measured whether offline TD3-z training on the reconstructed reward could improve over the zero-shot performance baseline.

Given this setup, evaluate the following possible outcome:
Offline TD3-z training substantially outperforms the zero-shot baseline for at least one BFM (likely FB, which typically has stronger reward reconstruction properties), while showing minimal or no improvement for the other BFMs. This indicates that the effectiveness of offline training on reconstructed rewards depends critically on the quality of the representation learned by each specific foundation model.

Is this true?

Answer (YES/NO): NO